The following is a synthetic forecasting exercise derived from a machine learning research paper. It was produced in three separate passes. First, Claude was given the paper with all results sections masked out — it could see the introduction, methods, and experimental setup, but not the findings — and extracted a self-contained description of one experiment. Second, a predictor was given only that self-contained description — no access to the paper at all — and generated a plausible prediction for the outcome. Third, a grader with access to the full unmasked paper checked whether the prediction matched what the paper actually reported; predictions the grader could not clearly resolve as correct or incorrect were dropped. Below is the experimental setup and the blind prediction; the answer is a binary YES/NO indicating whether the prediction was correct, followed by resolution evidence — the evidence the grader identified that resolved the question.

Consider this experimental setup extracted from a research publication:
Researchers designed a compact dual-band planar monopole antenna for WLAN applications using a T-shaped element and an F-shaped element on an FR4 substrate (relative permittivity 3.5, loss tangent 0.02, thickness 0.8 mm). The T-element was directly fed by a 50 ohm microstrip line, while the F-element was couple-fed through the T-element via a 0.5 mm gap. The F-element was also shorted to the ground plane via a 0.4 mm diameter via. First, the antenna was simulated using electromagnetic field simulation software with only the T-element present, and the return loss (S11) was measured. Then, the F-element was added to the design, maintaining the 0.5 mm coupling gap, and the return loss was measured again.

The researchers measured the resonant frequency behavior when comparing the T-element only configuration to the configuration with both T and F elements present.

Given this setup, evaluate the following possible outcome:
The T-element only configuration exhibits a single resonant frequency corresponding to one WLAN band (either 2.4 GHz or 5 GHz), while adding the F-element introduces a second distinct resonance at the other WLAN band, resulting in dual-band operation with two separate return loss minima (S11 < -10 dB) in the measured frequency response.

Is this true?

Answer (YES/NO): NO